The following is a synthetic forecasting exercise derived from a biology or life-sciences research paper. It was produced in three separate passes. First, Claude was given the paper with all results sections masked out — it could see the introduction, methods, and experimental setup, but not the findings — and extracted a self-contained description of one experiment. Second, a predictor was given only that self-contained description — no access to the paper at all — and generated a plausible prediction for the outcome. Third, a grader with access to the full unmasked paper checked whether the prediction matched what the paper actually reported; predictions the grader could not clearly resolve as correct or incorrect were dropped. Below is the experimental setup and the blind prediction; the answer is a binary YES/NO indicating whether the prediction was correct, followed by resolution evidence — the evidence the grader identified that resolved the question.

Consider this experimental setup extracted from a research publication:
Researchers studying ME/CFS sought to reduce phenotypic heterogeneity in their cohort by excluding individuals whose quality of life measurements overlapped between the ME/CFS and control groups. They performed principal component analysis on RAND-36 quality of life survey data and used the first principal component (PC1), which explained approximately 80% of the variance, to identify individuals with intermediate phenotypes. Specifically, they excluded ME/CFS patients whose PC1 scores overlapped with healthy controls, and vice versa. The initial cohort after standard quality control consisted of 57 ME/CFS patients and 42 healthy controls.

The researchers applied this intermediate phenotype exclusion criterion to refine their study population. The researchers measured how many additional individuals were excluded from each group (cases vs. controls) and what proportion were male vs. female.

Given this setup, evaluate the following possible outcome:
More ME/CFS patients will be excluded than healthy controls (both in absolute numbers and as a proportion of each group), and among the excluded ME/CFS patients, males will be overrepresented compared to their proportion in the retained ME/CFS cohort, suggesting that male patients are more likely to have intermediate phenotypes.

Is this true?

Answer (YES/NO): YES